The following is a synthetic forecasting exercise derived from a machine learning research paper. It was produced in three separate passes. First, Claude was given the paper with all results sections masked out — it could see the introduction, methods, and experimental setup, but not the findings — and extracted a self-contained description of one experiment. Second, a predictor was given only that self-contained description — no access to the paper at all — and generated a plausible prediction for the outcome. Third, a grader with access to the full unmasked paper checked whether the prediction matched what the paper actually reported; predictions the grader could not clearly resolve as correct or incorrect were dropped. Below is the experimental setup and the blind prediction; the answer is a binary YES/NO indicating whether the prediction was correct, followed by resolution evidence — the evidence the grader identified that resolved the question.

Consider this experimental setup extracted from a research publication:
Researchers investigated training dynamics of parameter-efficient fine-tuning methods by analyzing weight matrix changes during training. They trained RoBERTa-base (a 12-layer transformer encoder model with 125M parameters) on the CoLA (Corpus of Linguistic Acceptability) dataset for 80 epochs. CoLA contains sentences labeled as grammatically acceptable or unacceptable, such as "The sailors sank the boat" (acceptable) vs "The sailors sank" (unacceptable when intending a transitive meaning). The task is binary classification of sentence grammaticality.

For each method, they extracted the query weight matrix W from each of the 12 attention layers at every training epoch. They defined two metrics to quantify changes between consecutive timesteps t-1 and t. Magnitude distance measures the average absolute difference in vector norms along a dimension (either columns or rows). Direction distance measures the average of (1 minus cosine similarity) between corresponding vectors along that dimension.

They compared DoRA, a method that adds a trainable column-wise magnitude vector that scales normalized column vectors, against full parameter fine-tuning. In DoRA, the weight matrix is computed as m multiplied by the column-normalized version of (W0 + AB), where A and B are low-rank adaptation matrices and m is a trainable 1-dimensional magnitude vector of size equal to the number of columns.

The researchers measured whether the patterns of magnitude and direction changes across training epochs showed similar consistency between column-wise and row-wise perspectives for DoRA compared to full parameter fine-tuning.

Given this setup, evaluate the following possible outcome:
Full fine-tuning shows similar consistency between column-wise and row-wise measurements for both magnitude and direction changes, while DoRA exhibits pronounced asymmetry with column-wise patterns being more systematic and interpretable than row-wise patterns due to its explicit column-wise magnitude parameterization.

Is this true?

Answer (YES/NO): NO